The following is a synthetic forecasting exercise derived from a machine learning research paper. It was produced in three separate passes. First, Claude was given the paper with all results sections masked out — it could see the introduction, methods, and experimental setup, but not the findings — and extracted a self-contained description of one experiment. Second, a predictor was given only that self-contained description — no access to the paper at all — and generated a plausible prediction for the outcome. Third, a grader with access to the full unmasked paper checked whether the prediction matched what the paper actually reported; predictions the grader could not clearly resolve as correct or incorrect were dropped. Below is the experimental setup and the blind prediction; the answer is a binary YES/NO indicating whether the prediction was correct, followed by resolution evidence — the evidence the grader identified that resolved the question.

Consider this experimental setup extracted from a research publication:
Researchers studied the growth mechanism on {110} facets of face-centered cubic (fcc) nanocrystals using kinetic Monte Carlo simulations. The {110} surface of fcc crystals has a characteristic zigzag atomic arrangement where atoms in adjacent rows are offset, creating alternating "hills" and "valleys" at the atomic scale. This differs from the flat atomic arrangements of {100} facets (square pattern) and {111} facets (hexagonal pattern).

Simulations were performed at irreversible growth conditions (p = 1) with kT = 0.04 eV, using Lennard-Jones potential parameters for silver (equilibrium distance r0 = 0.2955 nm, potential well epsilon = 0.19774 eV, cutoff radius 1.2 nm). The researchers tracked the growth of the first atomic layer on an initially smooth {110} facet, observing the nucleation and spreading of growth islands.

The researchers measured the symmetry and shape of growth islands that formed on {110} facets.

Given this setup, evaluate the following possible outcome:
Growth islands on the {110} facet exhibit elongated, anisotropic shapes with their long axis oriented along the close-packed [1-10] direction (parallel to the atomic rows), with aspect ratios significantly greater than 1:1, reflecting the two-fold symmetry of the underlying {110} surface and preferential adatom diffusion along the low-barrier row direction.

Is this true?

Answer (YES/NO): NO